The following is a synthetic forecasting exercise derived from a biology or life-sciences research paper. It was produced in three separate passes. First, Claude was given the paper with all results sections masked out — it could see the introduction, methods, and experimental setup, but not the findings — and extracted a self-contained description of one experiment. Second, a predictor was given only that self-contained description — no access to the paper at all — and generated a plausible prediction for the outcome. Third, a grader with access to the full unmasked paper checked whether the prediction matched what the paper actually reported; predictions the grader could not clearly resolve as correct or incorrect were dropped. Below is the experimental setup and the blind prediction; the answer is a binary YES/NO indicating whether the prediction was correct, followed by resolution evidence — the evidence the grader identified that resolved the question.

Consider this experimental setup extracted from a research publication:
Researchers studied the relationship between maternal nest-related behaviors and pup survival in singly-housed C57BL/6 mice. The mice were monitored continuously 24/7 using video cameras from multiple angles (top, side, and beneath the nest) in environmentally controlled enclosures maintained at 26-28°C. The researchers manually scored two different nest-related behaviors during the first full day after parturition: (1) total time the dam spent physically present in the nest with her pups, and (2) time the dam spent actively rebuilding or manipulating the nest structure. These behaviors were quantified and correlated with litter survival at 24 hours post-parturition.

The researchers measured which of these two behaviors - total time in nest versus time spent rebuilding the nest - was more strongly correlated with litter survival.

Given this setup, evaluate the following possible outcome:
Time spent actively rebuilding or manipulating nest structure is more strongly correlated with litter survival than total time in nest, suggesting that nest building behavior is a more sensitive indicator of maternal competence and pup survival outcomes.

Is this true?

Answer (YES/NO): YES